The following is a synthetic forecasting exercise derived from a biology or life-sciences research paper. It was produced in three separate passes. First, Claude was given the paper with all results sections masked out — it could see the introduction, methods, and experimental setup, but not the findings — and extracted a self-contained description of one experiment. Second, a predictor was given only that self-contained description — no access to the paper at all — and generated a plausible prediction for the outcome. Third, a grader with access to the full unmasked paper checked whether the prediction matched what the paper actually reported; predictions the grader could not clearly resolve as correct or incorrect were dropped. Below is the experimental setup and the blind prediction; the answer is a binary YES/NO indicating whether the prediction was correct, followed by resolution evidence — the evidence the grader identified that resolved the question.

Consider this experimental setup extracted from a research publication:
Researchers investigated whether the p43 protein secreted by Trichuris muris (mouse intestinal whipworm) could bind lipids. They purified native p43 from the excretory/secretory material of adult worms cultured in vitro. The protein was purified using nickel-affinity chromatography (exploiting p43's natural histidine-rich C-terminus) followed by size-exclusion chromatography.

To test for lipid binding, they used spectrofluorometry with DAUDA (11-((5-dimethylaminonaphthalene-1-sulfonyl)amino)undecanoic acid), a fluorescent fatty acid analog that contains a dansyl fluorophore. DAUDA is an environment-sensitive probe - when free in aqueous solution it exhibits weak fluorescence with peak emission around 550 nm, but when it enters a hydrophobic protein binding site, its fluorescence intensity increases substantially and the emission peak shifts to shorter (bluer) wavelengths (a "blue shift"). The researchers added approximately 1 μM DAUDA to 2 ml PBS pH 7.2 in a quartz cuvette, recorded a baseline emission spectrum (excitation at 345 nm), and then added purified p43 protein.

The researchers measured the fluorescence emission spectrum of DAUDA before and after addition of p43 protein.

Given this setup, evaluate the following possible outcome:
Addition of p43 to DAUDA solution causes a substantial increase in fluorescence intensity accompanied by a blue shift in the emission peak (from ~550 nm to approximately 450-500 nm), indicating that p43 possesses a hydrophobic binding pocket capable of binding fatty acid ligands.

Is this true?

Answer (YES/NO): YES